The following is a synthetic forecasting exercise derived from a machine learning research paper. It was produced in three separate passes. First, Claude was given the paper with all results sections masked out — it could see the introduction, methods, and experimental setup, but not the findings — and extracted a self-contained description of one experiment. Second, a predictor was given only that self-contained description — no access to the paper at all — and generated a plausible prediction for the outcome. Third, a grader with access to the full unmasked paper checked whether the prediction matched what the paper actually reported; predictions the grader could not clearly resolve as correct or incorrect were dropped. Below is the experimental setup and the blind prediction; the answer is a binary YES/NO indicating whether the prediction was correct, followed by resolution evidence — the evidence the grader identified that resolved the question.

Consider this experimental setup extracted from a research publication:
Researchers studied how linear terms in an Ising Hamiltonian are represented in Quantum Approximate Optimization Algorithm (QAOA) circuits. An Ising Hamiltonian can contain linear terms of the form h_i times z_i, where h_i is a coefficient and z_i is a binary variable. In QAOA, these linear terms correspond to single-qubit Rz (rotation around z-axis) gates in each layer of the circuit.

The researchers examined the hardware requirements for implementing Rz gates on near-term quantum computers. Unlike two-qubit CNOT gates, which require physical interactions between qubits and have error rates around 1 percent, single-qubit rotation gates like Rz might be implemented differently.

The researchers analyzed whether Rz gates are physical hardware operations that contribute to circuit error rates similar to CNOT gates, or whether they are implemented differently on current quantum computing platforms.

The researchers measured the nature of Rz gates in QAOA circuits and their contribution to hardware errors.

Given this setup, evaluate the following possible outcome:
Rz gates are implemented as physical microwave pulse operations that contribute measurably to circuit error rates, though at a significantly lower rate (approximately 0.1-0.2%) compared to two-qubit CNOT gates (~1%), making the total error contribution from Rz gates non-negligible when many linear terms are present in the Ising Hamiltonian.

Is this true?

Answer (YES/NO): NO